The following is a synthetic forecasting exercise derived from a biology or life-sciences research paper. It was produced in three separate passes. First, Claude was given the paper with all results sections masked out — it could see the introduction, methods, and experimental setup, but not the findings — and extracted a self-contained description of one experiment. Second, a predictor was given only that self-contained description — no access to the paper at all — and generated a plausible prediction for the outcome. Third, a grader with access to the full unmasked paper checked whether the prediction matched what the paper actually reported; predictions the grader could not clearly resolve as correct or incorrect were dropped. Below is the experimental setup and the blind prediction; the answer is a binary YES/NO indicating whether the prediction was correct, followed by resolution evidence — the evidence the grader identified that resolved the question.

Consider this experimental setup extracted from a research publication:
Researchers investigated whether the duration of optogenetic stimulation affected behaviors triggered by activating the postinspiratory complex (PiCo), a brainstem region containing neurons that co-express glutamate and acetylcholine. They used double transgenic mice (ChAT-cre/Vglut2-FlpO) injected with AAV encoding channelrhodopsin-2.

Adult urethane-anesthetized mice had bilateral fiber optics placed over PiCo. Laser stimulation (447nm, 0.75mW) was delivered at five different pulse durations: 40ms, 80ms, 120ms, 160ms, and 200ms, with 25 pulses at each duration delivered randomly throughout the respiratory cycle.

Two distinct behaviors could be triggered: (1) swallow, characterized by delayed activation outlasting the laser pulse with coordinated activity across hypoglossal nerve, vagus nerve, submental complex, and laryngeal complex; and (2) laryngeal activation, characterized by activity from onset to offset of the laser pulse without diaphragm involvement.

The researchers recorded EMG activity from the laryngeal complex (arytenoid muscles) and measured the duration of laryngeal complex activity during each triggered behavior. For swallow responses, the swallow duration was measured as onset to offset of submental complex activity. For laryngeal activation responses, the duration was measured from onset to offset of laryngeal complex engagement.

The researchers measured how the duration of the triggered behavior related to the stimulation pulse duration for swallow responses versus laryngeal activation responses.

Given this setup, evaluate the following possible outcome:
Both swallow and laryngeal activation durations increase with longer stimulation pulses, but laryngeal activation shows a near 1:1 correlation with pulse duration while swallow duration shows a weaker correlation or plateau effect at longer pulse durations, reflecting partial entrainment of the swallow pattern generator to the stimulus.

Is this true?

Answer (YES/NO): NO